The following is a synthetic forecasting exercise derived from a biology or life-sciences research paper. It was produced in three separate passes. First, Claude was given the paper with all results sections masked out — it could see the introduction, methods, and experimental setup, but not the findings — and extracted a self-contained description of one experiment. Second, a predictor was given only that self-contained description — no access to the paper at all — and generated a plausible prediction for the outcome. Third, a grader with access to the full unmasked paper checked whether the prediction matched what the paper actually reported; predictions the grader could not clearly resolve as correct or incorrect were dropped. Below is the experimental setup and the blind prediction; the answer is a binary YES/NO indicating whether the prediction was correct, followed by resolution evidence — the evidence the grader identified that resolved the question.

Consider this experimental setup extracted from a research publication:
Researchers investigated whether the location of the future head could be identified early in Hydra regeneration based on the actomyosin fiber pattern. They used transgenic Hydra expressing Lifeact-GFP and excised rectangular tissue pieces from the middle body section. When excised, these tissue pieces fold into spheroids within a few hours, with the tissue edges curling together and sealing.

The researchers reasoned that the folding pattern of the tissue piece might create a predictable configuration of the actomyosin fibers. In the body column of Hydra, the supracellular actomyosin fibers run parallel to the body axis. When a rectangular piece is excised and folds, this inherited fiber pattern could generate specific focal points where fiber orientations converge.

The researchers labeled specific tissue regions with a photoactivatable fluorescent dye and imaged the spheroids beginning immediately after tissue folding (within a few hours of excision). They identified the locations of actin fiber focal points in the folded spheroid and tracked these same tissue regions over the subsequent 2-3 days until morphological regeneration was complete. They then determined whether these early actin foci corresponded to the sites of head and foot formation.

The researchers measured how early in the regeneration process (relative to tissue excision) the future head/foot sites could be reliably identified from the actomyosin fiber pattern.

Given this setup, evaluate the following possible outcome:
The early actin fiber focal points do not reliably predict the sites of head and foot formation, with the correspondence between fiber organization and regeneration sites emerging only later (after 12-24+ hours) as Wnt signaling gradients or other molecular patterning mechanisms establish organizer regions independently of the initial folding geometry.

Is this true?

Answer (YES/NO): NO